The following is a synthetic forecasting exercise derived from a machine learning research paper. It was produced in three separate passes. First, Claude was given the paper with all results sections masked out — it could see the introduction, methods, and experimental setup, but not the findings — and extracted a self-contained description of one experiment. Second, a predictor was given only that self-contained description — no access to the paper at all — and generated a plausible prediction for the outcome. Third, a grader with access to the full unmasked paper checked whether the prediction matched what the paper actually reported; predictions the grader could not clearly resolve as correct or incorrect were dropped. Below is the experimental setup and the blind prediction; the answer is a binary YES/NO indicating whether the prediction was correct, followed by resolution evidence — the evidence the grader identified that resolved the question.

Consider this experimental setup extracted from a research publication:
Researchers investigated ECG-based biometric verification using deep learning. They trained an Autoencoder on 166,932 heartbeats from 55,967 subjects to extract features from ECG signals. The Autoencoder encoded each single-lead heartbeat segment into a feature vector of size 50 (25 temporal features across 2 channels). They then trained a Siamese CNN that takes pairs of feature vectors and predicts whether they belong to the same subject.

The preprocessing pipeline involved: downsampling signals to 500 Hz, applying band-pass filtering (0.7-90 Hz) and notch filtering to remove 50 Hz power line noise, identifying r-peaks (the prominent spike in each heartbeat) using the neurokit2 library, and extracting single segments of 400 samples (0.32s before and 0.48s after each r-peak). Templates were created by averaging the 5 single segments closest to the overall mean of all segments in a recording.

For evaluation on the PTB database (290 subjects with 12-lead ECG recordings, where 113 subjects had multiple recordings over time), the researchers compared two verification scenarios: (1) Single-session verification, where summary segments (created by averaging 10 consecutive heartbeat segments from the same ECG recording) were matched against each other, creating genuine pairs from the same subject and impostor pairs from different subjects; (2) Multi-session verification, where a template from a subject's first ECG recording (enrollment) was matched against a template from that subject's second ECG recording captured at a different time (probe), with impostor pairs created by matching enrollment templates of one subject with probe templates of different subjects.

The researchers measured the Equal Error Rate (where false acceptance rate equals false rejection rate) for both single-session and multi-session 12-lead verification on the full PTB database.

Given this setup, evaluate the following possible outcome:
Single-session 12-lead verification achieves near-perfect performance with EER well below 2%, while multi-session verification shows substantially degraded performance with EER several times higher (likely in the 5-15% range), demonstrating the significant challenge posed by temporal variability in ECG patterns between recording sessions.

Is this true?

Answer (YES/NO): NO